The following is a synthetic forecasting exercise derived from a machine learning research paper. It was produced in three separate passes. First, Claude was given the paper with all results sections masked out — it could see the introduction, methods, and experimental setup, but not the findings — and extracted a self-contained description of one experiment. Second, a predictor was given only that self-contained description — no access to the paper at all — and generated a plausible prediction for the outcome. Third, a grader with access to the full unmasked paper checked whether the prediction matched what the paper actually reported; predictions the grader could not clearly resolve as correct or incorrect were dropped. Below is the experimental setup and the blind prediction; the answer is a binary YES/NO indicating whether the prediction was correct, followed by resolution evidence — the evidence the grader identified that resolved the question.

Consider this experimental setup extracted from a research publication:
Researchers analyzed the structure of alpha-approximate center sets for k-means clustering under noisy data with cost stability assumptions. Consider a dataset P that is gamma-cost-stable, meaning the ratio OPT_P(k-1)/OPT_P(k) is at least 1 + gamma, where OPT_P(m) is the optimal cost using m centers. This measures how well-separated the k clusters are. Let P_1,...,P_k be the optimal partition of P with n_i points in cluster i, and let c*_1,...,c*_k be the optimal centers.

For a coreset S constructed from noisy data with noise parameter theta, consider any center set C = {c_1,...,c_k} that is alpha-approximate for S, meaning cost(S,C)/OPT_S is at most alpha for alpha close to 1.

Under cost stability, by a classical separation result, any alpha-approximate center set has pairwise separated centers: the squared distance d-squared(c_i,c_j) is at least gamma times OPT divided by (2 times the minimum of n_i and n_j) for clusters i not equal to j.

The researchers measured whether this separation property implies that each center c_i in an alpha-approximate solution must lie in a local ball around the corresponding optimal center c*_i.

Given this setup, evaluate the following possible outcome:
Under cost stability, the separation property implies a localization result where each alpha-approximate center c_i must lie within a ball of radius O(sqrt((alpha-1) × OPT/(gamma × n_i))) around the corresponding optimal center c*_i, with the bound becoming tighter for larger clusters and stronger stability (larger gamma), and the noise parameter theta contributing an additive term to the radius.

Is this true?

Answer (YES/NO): NO